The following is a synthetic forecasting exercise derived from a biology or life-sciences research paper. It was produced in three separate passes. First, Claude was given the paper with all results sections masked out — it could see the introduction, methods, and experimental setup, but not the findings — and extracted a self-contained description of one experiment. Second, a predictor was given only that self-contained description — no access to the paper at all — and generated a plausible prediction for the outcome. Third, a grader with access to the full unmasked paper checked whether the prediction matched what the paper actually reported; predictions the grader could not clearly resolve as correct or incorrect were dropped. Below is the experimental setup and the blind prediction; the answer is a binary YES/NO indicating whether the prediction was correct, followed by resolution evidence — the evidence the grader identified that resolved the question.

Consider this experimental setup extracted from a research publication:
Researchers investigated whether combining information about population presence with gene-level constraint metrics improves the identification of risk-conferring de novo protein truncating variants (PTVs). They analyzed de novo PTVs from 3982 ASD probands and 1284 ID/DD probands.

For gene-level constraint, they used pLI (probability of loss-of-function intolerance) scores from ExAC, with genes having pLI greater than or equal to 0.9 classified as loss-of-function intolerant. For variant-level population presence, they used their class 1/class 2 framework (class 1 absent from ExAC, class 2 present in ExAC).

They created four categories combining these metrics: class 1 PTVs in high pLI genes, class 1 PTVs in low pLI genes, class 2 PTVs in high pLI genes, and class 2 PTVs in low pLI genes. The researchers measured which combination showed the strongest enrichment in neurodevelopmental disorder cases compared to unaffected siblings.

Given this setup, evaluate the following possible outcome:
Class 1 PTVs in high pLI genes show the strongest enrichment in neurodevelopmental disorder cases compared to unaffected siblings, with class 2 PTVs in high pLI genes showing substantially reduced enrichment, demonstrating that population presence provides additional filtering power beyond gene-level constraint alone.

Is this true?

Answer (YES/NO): YES